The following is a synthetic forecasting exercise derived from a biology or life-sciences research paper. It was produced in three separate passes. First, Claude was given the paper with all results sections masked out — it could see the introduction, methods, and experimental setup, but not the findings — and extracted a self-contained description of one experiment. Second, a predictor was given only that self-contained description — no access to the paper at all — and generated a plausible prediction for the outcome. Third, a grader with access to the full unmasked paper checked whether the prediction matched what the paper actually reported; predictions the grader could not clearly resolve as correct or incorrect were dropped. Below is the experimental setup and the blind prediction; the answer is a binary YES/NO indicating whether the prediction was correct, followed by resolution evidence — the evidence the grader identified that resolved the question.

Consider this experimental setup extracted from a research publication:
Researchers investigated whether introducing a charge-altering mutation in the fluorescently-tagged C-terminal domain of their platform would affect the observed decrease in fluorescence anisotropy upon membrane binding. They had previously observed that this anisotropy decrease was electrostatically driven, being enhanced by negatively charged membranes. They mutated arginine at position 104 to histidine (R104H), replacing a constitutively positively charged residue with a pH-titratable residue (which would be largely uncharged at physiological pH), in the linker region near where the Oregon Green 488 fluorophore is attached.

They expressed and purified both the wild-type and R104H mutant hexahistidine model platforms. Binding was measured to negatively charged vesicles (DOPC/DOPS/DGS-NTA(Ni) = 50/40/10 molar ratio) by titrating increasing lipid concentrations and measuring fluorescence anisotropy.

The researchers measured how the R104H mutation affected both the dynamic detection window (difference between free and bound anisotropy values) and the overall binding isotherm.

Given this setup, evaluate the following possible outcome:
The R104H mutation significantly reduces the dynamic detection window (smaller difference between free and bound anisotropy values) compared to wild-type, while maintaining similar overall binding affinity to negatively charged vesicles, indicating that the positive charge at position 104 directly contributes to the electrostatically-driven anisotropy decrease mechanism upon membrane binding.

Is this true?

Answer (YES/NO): YES